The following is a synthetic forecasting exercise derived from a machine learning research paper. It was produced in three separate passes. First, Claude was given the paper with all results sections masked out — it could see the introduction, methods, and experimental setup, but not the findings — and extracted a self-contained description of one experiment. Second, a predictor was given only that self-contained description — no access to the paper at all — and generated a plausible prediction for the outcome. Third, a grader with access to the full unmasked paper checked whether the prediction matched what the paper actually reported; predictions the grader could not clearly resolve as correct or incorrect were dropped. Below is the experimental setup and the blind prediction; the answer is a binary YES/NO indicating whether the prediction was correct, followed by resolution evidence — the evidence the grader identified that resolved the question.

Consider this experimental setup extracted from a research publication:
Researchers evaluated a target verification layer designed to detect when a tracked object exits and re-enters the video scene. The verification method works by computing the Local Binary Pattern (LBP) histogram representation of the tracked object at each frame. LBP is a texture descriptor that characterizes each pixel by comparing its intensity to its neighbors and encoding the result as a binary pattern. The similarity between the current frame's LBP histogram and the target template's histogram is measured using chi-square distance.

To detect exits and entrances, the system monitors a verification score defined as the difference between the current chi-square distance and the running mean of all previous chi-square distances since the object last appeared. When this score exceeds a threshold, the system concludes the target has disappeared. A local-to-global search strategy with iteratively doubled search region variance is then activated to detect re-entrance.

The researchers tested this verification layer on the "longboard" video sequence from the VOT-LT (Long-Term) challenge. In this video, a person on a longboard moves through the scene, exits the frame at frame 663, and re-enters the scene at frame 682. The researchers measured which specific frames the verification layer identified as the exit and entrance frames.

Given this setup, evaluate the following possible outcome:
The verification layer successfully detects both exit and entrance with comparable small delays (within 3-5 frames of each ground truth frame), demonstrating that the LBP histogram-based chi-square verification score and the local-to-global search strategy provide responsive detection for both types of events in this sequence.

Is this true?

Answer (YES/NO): YES